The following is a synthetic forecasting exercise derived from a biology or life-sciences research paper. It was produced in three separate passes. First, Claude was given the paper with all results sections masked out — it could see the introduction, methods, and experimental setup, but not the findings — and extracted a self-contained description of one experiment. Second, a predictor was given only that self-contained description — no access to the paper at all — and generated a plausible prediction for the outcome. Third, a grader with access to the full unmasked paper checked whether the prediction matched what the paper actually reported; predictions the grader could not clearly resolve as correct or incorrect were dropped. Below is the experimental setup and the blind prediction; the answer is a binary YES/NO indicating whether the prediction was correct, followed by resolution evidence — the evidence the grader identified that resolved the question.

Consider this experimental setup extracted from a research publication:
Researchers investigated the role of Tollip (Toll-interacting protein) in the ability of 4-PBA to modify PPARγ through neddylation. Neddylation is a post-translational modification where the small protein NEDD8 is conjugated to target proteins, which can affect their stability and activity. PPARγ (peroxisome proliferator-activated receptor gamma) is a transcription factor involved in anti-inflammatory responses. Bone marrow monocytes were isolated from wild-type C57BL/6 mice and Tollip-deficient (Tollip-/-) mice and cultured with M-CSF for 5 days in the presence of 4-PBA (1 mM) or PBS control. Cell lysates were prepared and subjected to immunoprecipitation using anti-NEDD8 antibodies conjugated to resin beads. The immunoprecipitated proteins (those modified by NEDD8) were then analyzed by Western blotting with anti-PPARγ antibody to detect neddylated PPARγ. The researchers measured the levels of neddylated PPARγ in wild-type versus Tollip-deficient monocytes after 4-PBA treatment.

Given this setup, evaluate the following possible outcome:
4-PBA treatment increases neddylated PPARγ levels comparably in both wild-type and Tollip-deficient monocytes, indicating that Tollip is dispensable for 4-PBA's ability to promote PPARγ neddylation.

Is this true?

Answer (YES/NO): NO